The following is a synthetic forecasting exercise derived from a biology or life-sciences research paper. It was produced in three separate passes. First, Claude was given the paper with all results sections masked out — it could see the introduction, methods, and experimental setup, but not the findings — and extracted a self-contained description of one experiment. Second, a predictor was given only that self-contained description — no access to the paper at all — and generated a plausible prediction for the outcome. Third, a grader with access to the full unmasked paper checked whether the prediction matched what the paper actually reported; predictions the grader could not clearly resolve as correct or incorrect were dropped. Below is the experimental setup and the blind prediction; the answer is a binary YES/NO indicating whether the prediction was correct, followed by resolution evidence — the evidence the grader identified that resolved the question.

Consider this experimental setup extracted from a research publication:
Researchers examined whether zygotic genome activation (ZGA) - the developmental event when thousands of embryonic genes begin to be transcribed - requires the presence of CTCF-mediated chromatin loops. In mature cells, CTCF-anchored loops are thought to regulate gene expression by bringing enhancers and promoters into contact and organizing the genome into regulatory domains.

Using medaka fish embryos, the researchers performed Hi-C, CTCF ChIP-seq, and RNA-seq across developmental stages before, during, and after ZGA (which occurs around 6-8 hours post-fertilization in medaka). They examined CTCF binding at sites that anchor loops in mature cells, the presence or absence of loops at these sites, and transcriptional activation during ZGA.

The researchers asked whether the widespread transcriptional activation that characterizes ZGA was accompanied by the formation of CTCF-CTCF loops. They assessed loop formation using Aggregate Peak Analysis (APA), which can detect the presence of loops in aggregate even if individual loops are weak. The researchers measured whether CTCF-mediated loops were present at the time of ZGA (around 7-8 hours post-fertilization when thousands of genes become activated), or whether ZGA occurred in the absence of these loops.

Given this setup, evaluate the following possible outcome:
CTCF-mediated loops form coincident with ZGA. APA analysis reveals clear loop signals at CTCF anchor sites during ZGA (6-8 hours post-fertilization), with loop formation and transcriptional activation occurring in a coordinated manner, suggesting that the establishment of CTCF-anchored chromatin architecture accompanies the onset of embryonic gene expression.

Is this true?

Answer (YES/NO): NO